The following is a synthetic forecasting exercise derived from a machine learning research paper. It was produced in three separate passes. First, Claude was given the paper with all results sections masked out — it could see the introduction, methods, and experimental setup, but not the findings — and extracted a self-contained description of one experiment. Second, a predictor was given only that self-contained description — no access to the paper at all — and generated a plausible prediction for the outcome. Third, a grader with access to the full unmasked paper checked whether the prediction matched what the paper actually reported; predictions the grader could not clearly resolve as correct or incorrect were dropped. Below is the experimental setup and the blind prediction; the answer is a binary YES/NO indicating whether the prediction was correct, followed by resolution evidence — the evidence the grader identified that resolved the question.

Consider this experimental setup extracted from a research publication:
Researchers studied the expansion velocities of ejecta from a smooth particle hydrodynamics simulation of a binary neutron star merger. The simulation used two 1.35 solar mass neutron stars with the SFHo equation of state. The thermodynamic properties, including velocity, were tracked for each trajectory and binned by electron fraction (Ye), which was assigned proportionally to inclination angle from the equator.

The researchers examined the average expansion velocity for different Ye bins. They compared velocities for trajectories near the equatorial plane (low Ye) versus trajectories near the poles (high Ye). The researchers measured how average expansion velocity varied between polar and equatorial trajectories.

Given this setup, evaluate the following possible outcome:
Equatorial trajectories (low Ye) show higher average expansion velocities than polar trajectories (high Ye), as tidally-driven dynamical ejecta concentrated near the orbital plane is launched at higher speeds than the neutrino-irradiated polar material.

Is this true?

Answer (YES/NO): NO